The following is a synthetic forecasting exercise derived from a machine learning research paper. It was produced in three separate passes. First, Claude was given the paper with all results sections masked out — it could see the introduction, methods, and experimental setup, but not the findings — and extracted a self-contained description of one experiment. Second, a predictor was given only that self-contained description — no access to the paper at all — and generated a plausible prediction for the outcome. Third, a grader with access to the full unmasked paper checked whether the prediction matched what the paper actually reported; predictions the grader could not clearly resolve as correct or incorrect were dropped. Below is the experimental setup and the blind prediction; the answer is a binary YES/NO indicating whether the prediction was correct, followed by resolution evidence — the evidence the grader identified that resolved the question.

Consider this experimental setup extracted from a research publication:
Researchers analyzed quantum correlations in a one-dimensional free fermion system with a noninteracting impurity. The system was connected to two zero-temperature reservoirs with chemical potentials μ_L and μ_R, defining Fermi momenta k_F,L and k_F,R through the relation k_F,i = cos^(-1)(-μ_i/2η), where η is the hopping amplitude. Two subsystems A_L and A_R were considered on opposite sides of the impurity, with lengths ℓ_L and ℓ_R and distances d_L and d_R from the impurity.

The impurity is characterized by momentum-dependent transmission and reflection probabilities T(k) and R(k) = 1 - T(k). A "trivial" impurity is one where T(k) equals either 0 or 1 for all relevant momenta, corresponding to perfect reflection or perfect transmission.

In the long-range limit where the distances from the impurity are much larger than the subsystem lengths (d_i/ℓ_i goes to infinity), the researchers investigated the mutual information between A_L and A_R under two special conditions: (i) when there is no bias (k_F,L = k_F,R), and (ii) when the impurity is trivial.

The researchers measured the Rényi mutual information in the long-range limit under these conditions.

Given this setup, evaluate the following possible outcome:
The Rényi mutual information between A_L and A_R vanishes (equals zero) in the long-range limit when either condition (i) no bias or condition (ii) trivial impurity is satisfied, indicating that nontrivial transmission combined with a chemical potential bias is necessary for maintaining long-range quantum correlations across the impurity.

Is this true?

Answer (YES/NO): YES